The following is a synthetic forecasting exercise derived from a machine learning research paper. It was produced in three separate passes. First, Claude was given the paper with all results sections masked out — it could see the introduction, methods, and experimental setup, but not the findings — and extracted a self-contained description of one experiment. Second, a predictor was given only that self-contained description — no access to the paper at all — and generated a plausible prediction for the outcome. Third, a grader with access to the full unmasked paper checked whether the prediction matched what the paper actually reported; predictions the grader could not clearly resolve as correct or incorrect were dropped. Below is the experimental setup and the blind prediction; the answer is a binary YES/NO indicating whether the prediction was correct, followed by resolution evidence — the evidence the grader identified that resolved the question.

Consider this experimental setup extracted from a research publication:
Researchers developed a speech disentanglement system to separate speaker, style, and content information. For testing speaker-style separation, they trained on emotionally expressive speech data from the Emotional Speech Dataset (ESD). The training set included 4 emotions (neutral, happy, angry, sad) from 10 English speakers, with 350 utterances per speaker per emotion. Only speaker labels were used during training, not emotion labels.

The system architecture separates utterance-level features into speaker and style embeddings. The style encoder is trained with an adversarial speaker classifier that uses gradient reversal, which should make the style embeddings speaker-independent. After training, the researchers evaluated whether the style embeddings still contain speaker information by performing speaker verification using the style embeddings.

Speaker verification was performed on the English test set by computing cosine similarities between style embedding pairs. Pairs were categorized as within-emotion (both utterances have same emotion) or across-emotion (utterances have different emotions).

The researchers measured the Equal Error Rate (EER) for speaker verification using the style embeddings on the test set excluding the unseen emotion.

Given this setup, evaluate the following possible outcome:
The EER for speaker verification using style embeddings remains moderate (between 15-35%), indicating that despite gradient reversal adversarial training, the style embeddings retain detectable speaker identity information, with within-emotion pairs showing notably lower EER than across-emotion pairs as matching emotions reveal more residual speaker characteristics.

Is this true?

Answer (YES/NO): NO